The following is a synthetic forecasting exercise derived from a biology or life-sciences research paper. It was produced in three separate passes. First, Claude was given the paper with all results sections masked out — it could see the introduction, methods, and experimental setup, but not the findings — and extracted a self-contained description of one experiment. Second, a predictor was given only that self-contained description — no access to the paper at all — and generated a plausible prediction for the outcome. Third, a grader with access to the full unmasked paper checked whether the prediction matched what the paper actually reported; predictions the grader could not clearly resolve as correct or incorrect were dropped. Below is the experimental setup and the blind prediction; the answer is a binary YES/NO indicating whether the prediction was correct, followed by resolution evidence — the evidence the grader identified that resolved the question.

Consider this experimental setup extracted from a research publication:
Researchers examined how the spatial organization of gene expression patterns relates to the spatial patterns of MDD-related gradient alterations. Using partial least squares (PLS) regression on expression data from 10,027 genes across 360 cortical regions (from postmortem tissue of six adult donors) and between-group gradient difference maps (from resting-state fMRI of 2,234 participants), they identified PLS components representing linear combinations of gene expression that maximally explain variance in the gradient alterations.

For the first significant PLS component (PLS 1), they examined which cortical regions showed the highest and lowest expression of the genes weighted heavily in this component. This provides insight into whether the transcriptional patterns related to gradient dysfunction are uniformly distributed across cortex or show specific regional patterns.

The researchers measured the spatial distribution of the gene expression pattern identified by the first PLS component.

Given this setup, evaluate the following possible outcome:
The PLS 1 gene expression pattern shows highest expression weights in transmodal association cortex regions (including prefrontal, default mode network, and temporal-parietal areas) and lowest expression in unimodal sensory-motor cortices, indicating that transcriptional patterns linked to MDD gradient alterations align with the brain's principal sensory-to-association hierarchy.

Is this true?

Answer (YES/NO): NO